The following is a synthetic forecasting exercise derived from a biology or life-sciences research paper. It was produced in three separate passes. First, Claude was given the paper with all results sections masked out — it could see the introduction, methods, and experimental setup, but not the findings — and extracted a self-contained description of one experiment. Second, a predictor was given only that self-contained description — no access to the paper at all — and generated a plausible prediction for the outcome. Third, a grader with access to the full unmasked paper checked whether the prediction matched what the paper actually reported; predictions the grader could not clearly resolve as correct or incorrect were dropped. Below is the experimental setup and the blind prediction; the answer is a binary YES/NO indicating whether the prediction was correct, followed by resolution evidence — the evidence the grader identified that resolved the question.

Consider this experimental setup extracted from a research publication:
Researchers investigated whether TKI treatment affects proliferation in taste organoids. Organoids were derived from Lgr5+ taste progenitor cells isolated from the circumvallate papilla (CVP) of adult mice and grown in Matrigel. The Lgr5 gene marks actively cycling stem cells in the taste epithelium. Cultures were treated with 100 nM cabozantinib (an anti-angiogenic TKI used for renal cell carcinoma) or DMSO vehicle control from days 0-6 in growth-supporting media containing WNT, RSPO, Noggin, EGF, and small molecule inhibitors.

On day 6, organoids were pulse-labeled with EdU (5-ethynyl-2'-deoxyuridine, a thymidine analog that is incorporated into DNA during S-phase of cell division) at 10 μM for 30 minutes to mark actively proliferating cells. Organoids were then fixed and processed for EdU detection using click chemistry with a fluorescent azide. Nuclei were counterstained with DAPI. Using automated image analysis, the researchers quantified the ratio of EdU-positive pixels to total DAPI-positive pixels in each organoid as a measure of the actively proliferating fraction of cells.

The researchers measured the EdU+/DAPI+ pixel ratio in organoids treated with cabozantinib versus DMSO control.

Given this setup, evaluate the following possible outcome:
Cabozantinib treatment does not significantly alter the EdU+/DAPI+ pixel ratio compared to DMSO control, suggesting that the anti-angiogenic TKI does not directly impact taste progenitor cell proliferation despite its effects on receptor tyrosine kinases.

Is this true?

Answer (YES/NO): YES